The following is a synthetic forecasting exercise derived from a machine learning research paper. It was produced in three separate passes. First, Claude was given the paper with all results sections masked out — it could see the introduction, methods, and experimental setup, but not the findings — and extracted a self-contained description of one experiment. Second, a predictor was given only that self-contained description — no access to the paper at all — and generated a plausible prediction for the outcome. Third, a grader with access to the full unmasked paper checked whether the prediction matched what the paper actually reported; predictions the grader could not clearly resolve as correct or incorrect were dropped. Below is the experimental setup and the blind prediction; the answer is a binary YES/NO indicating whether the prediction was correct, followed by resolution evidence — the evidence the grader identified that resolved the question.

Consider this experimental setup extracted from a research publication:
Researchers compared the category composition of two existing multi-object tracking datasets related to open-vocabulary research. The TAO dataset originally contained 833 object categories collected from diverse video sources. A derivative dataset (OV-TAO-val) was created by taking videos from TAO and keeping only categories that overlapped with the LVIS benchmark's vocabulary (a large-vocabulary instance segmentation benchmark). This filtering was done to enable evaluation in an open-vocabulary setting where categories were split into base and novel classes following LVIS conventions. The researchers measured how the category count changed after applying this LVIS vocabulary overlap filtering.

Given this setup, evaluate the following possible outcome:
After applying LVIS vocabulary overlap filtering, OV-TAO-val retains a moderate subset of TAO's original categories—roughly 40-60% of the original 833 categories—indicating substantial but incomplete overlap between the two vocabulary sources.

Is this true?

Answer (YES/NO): NO